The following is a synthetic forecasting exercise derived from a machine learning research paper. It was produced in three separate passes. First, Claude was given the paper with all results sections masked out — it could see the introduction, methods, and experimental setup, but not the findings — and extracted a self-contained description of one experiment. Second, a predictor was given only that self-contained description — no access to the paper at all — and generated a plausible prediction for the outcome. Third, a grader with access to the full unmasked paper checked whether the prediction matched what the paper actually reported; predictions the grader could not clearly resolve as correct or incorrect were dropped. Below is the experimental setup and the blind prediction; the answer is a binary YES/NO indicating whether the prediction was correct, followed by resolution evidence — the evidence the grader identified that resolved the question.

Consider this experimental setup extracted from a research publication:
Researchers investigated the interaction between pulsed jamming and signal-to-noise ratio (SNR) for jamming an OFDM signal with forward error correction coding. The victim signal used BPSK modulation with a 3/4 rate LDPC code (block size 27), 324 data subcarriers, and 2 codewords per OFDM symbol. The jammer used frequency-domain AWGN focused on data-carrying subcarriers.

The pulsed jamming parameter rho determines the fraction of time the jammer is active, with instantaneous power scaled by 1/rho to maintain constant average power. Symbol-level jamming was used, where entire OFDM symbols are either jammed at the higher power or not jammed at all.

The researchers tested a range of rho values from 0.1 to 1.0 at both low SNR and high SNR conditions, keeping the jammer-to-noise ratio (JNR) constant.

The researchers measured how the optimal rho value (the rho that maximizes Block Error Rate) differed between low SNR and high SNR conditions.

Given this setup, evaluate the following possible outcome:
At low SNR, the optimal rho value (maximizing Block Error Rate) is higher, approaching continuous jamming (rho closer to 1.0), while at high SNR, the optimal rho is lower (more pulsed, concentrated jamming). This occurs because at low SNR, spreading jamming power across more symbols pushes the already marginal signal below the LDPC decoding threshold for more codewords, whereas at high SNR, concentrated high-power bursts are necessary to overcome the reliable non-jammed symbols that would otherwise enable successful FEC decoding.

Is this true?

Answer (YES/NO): YES